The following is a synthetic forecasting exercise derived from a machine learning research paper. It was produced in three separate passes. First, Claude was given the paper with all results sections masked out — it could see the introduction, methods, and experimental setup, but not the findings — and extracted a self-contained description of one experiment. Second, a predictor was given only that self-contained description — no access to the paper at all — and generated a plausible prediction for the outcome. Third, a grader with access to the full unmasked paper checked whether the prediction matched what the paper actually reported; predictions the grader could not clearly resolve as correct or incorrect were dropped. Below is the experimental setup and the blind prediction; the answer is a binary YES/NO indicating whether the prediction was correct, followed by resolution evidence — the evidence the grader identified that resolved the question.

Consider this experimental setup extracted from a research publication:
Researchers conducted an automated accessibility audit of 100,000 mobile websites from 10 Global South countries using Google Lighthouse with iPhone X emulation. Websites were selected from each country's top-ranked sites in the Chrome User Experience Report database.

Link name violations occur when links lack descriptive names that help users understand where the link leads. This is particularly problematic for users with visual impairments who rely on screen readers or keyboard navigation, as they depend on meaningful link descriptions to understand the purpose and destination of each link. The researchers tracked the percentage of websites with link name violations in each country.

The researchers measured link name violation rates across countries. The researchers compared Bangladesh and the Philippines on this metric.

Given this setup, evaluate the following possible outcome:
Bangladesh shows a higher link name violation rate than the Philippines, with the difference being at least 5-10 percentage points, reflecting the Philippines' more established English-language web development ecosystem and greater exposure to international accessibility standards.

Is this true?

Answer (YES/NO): YES